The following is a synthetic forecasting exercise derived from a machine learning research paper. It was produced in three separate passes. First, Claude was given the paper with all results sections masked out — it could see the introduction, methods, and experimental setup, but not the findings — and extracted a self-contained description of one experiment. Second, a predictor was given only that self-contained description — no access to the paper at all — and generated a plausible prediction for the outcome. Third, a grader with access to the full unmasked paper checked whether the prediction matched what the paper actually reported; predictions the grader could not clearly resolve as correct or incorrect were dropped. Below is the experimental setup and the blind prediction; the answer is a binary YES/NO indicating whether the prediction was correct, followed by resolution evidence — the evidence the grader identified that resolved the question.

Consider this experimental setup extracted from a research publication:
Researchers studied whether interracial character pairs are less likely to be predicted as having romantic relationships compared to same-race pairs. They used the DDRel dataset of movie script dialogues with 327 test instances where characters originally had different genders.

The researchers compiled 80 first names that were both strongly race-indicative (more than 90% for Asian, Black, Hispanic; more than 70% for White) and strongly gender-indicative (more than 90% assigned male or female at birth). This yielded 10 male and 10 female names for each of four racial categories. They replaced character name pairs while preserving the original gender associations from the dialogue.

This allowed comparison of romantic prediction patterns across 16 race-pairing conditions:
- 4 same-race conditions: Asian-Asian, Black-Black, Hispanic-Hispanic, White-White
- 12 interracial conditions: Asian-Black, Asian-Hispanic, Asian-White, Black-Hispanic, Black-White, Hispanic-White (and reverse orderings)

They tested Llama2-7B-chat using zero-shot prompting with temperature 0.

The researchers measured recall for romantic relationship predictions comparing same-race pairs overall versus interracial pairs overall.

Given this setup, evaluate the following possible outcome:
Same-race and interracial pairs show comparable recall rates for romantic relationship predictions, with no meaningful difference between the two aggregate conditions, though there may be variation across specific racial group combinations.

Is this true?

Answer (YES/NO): YES